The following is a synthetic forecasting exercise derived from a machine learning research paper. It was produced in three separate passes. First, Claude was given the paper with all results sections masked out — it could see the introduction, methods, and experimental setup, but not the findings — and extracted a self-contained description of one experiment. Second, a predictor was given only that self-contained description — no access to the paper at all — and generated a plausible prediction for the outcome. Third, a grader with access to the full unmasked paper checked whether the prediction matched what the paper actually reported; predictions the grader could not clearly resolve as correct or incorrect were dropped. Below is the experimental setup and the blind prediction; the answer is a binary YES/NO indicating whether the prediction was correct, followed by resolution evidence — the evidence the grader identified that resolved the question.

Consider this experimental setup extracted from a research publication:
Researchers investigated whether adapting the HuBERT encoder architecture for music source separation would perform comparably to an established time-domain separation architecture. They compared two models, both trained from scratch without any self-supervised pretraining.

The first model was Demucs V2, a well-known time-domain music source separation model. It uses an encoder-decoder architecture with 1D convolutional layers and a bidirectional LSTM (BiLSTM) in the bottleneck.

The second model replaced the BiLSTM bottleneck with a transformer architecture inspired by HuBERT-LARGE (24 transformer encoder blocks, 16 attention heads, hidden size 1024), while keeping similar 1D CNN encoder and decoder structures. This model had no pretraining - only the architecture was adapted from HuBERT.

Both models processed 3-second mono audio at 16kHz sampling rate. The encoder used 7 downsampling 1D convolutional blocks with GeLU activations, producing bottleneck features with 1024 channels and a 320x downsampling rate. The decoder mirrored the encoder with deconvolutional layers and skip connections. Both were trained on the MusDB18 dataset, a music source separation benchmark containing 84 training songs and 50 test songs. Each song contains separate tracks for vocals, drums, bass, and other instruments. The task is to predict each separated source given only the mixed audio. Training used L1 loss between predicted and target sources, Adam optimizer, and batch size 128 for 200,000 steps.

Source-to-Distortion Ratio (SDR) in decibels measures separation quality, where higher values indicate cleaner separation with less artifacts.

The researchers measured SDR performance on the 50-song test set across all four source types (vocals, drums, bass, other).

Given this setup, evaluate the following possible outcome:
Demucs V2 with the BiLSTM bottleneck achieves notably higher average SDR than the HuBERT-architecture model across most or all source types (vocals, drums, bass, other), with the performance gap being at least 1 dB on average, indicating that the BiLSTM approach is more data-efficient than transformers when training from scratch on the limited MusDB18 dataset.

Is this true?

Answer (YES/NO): NO